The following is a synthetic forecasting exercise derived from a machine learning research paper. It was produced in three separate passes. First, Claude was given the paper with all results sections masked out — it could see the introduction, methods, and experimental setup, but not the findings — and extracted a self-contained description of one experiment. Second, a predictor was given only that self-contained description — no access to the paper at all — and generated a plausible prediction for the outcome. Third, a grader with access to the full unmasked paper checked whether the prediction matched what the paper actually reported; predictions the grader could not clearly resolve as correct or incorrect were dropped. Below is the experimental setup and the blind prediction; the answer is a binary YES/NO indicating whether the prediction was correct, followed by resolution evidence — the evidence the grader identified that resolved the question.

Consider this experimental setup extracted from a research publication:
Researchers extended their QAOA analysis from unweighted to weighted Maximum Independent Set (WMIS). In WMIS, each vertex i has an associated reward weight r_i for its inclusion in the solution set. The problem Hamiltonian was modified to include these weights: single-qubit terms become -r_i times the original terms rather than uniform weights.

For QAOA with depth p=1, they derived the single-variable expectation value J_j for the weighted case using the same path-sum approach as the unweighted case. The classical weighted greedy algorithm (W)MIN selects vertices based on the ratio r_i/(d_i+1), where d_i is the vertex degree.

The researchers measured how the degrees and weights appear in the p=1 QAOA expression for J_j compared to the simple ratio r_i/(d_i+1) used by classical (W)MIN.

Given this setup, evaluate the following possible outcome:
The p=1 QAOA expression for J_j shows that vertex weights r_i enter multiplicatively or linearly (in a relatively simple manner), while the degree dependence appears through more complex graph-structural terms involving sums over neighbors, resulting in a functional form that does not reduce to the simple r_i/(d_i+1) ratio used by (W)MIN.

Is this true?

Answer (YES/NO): NO